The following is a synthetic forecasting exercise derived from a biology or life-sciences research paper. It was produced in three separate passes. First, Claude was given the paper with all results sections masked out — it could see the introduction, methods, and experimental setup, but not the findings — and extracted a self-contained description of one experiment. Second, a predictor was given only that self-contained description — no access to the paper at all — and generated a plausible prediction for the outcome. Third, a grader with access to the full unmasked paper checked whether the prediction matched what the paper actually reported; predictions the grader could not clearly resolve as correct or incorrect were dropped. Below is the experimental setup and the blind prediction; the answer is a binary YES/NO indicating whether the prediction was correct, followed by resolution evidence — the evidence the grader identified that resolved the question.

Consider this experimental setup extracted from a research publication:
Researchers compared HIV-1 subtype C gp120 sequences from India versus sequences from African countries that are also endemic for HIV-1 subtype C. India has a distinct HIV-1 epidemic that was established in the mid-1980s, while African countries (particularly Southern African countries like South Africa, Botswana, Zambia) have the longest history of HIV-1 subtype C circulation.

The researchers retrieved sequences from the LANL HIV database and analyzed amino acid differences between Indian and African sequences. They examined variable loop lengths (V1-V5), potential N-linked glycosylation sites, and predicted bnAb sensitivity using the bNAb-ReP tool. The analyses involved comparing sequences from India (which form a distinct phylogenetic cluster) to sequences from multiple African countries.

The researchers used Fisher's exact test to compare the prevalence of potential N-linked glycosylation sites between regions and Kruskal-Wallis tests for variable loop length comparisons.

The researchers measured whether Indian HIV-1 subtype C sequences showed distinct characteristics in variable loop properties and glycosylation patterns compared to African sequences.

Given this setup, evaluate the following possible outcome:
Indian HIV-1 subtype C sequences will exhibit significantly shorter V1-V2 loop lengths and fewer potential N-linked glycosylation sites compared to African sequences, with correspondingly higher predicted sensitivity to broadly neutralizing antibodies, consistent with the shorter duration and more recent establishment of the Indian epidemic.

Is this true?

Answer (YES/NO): NO